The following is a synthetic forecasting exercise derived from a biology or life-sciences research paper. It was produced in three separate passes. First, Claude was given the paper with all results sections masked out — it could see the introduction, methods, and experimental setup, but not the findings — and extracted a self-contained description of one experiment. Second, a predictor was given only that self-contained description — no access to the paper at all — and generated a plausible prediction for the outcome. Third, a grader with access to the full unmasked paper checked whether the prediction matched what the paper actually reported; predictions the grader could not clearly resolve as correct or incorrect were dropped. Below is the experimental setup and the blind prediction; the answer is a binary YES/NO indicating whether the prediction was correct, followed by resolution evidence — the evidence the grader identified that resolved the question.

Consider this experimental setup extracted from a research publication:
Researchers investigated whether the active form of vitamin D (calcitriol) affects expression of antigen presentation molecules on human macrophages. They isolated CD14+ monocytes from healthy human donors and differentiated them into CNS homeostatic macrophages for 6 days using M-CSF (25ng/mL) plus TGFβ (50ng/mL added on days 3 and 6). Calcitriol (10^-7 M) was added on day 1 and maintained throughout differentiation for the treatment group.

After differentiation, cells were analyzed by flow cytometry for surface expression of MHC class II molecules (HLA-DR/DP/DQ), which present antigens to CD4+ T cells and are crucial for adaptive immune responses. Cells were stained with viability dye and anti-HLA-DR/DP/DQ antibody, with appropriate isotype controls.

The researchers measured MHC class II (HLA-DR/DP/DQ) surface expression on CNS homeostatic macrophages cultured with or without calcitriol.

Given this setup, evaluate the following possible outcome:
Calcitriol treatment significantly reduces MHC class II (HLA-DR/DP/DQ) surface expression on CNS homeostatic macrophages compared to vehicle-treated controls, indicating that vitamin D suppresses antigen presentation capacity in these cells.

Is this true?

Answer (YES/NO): YES